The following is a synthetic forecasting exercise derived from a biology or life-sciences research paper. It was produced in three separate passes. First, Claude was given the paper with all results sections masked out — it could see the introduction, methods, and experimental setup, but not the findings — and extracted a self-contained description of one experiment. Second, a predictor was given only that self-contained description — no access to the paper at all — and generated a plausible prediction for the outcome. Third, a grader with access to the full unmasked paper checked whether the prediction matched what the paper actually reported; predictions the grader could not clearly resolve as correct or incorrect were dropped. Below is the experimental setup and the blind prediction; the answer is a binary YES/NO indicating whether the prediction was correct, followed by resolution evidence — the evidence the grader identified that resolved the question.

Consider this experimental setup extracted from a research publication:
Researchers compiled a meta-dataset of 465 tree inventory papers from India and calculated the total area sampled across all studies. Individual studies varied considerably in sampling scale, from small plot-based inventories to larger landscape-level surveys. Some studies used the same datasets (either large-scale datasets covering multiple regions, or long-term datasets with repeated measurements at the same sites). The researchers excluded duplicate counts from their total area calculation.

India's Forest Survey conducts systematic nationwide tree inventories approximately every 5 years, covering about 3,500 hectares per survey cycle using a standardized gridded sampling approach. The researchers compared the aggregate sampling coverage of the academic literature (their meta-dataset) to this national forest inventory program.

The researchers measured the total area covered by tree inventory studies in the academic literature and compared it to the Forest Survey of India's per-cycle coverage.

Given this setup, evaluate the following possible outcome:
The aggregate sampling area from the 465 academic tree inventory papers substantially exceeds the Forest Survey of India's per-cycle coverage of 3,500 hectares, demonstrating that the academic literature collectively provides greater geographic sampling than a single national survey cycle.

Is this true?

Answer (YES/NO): YES